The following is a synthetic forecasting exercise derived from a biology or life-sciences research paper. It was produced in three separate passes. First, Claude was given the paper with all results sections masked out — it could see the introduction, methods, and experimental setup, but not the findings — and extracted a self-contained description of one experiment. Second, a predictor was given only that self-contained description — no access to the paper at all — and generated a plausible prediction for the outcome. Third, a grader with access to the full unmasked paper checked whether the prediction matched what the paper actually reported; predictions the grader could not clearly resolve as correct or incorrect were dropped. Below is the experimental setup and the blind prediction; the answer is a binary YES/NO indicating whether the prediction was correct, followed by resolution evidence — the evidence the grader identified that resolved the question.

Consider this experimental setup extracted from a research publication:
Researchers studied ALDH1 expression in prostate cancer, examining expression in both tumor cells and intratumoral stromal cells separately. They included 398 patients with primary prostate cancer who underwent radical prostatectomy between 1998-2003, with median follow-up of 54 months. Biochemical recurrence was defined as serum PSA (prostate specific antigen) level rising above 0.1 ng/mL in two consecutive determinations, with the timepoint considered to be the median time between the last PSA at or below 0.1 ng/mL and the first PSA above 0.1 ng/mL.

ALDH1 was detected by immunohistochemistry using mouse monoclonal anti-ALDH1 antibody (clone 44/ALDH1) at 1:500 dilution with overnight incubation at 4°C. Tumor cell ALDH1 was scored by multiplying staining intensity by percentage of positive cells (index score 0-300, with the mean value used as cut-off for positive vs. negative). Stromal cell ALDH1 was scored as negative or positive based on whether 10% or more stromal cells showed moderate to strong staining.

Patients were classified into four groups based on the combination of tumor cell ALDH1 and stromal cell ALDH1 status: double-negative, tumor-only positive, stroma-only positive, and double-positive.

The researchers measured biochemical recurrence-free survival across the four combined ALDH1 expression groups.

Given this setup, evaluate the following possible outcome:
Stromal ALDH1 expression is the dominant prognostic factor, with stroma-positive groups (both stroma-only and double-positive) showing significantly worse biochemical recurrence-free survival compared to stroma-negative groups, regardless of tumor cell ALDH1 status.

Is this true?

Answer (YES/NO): NO